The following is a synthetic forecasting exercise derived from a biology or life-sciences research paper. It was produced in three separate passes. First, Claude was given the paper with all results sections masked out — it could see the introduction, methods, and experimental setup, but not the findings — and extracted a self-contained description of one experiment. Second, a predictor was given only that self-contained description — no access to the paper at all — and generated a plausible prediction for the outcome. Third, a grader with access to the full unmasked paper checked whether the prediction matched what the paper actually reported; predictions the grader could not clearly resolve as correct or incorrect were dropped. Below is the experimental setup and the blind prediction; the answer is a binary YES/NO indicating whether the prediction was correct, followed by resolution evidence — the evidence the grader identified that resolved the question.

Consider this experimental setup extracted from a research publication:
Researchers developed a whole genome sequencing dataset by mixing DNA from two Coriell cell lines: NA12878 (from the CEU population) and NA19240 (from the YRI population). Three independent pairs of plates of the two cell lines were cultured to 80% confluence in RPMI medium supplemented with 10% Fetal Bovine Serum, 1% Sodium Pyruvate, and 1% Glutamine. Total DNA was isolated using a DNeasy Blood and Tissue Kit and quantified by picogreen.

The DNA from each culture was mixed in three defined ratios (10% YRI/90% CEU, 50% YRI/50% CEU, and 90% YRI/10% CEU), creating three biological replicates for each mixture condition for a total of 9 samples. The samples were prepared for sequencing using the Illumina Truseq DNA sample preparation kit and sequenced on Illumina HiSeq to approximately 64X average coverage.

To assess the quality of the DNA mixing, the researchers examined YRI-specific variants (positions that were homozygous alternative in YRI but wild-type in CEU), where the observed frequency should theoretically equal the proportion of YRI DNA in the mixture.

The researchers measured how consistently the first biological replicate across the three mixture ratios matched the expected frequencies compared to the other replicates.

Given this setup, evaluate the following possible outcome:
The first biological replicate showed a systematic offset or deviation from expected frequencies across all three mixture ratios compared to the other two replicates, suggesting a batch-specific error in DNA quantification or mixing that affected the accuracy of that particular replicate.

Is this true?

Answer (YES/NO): YES